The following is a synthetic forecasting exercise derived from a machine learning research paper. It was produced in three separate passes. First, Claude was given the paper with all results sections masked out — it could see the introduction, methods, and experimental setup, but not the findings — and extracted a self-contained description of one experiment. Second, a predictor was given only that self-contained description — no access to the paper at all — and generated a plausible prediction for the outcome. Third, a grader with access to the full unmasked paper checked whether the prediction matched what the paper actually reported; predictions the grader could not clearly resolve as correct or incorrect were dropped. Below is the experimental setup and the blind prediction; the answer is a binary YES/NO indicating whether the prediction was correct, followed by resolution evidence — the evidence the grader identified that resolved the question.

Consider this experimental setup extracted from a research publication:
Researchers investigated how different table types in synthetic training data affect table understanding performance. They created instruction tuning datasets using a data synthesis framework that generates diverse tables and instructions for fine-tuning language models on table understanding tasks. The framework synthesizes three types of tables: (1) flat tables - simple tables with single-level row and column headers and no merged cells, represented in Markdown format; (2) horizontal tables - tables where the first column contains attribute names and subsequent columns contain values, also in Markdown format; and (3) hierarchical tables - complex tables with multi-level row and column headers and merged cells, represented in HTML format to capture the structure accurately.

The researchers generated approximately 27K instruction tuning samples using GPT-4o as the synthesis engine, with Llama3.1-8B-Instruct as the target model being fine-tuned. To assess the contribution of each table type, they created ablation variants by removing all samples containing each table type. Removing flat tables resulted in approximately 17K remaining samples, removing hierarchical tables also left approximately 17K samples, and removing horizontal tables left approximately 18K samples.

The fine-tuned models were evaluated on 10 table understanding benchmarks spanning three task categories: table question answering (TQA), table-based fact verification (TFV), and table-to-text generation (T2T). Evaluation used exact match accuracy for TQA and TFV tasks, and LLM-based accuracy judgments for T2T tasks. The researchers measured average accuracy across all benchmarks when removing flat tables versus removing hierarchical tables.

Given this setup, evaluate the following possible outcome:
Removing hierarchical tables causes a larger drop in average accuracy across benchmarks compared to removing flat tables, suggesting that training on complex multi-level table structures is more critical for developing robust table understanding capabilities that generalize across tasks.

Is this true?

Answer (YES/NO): YES